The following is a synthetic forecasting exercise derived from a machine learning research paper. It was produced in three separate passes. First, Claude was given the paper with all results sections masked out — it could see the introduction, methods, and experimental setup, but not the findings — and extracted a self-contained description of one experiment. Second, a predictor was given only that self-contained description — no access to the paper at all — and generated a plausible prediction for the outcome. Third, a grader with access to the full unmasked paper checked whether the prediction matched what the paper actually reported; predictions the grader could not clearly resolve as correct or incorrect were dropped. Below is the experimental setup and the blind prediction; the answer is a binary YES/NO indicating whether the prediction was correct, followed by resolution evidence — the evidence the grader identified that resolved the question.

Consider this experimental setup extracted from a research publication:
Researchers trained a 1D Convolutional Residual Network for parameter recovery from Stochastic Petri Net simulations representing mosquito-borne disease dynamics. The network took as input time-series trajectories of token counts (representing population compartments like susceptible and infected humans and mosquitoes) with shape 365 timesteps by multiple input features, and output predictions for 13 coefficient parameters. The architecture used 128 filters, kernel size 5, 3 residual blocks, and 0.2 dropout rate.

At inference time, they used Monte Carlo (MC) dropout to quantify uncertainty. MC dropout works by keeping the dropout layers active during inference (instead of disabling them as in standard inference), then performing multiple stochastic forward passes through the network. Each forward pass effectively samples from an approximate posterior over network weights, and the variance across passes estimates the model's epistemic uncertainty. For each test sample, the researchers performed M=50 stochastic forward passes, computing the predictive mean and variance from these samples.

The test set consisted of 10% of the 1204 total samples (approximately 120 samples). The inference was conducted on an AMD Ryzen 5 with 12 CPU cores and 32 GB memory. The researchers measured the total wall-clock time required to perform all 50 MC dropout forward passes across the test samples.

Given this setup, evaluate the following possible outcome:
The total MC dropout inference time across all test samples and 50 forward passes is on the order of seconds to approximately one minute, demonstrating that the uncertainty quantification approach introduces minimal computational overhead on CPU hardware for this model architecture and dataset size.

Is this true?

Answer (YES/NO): YES